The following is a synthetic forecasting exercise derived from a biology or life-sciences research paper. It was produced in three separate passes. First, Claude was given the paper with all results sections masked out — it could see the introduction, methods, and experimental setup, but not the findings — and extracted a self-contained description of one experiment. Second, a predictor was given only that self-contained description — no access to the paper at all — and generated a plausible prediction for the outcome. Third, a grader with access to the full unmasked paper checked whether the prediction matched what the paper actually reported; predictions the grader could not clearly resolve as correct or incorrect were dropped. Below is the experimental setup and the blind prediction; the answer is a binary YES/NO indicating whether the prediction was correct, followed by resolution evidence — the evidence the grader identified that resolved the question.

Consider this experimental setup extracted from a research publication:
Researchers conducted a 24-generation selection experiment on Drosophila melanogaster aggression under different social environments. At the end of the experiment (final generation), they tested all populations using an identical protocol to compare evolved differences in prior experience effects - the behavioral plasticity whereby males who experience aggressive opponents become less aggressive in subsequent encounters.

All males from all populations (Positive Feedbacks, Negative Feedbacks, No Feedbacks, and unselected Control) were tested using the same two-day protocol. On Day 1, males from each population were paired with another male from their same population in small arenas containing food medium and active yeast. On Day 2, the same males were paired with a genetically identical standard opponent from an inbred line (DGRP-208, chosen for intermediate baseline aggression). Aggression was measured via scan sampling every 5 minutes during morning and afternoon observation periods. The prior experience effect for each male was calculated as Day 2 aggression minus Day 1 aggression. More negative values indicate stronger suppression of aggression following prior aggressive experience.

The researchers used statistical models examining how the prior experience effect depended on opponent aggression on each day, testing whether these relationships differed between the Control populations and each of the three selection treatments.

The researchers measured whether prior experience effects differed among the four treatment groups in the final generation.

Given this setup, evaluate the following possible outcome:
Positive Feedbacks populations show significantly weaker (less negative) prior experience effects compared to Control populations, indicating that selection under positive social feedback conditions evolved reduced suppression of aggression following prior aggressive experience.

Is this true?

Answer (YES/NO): NO